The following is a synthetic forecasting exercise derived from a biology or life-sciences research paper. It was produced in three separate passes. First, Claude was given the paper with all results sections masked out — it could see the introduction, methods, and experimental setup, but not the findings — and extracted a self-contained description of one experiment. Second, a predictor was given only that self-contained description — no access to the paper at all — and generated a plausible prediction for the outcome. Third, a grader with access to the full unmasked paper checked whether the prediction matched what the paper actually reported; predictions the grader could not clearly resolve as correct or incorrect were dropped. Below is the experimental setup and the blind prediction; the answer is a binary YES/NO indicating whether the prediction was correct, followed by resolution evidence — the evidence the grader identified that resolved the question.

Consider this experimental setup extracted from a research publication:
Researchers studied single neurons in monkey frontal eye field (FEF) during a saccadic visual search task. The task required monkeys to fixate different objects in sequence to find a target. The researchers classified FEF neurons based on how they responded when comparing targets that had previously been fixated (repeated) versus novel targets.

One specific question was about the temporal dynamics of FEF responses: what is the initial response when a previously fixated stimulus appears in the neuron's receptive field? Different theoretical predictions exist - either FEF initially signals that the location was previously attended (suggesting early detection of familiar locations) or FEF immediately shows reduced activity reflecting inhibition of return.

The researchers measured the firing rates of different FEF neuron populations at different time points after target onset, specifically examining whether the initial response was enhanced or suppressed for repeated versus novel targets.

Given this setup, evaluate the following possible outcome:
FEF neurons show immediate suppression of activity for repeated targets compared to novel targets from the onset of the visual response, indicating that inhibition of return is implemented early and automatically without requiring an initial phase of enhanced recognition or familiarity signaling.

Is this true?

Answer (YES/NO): NO